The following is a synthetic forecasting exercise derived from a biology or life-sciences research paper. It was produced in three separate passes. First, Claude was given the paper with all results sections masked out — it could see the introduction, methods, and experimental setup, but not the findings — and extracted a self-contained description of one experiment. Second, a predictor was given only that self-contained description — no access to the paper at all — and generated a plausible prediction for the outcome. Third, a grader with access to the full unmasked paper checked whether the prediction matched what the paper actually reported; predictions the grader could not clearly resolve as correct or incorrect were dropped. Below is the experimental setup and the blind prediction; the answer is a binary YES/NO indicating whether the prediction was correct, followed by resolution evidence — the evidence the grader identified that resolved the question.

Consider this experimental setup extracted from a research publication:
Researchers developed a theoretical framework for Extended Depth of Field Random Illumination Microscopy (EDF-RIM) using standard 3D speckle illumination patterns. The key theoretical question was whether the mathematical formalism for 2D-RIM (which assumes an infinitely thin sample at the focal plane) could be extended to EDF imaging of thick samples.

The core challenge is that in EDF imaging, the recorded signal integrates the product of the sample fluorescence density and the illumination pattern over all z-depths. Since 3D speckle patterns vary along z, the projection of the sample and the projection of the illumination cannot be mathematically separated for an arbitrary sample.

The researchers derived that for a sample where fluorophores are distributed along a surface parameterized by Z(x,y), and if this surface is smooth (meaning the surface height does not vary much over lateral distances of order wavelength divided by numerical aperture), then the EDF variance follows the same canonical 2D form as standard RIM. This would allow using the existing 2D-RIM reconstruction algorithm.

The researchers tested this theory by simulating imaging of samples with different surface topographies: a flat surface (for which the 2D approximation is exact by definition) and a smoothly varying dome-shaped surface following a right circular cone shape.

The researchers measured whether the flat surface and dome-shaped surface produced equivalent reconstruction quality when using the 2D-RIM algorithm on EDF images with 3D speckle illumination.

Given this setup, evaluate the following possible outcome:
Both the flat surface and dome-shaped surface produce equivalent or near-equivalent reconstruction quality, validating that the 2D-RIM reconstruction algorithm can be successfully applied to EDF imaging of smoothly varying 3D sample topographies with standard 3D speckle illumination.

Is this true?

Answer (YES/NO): YES